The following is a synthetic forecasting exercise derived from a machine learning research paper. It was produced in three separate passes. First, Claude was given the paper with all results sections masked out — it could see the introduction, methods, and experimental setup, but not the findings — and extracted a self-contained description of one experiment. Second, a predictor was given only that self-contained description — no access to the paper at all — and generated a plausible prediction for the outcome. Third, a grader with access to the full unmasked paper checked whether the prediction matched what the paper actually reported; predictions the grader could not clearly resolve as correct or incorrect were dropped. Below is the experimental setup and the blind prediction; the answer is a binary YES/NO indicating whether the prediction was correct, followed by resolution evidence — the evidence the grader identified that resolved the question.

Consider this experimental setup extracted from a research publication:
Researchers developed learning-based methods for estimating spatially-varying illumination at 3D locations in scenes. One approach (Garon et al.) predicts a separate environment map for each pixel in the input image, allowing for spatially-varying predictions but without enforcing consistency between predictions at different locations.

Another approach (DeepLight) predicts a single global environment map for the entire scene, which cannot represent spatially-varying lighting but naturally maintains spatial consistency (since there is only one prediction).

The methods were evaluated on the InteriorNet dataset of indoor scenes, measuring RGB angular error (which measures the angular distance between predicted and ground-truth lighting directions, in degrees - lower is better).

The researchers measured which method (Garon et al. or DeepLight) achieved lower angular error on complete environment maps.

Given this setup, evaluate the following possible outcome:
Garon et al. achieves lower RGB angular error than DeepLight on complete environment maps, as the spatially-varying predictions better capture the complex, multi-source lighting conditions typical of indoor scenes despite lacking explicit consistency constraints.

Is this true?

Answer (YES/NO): NO